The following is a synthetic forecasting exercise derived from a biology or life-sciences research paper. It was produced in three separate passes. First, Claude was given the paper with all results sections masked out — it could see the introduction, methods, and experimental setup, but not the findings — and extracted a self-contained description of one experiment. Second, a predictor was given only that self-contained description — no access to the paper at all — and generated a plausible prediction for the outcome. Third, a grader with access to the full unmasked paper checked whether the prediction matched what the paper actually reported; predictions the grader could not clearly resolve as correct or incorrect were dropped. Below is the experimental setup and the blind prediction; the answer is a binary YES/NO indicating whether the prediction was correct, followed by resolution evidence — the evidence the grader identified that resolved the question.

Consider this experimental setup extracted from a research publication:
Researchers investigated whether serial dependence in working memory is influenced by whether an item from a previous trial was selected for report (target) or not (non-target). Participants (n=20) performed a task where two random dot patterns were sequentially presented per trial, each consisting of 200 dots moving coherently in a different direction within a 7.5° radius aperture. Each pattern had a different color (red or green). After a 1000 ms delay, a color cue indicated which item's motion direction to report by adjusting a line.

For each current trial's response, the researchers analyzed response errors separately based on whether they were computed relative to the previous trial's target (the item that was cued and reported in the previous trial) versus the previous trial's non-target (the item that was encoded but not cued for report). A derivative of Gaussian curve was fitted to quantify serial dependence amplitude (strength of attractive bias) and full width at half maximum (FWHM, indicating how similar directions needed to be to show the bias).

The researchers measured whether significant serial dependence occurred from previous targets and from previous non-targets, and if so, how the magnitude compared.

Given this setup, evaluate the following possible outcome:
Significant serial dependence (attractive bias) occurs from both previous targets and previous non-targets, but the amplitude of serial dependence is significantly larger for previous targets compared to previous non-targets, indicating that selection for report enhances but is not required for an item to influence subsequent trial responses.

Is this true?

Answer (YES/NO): NO